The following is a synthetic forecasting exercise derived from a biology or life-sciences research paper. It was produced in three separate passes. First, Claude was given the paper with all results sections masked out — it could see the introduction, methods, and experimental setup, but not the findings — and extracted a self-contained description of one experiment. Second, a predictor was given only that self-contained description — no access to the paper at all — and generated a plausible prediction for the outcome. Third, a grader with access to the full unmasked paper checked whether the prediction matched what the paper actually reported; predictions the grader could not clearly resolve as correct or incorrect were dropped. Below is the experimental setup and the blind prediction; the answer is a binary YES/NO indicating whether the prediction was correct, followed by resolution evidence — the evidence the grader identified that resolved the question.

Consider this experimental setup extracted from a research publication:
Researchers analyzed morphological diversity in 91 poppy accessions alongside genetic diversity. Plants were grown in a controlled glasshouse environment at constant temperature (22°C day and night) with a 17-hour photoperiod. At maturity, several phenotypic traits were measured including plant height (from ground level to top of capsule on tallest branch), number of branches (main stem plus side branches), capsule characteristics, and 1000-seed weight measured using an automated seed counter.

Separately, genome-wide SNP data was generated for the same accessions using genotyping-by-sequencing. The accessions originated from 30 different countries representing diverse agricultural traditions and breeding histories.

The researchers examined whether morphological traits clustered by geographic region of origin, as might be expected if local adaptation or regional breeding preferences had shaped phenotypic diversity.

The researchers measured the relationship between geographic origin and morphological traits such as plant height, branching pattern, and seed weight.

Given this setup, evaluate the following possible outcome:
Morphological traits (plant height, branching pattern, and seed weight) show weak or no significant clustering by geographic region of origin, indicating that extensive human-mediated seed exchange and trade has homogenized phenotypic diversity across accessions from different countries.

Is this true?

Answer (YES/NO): NO